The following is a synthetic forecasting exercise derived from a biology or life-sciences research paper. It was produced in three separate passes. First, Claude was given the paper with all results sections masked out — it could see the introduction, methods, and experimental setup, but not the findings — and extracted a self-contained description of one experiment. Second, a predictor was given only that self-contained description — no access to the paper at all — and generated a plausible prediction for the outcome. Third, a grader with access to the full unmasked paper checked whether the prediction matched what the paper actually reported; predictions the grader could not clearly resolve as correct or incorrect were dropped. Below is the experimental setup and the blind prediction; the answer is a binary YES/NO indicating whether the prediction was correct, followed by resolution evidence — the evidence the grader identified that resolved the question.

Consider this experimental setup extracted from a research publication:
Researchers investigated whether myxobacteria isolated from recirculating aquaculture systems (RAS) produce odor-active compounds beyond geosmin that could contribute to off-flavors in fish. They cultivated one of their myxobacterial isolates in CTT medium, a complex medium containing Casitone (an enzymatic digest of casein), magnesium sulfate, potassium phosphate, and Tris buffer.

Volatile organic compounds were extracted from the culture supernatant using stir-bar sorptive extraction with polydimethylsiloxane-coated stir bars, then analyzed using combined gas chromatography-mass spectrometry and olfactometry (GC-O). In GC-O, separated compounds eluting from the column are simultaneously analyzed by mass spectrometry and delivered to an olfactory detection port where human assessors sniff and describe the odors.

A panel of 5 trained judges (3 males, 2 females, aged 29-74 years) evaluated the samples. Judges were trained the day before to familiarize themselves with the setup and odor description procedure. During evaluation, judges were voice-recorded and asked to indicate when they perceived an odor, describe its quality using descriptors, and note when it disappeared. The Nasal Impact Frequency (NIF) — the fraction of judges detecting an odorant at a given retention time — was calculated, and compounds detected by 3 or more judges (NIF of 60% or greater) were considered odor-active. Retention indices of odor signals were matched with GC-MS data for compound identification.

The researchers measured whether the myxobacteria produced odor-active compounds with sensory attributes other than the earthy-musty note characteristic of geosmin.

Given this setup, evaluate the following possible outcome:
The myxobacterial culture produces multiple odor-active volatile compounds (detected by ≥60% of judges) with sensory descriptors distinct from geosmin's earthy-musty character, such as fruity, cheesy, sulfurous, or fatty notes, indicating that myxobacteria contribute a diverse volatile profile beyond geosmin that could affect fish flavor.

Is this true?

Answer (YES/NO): YES